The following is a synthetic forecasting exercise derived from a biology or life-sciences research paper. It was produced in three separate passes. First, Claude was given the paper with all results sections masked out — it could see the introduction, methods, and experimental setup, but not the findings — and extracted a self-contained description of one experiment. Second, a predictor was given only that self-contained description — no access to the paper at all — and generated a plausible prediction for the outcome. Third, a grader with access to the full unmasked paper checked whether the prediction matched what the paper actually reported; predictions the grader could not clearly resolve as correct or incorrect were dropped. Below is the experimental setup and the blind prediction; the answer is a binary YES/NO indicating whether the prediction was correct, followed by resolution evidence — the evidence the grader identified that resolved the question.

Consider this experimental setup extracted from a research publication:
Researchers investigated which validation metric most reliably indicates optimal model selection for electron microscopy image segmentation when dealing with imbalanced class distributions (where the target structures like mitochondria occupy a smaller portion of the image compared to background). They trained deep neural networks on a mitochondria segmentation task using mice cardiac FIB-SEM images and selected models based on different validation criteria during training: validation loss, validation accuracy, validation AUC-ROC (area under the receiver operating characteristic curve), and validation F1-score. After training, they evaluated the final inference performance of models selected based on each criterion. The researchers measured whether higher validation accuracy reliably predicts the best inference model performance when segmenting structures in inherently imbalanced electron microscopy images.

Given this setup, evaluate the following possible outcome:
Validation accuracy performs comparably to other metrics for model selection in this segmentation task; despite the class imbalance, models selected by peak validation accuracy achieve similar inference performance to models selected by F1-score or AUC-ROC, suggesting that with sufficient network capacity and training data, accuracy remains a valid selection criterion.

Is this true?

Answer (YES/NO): NO